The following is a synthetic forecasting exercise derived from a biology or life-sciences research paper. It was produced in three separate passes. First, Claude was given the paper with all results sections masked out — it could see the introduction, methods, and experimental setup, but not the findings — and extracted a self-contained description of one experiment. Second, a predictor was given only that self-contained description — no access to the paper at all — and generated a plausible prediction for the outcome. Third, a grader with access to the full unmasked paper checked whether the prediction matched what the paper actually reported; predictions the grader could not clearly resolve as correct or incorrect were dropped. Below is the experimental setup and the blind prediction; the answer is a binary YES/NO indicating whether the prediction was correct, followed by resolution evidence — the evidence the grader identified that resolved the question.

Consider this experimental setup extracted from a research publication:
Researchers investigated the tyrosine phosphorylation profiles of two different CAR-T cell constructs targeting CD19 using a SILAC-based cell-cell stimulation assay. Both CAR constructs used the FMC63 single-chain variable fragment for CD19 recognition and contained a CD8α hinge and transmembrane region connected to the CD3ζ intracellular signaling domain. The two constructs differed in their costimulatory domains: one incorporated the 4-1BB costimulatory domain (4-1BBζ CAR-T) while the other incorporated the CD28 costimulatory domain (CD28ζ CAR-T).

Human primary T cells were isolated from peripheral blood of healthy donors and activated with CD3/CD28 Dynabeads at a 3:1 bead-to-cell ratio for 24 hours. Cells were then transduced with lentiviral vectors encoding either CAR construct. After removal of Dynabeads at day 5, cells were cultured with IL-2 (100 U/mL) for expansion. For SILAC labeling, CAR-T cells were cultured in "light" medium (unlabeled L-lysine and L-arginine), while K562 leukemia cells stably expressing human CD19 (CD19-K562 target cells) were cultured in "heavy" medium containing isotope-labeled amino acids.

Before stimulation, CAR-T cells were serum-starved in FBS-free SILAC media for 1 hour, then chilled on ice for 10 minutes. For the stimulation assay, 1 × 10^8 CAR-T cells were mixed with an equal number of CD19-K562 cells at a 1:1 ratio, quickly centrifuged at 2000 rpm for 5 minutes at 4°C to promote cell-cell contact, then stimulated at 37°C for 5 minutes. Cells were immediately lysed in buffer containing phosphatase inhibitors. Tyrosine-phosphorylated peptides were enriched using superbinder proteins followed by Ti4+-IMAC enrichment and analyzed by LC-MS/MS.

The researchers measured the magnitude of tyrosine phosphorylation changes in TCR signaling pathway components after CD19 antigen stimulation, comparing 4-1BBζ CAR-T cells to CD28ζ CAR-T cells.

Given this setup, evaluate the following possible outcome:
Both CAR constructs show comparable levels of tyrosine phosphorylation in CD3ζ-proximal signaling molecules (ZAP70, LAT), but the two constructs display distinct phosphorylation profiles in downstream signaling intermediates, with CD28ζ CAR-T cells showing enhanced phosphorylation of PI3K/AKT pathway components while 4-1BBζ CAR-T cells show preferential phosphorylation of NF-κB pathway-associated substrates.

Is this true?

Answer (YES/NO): NO